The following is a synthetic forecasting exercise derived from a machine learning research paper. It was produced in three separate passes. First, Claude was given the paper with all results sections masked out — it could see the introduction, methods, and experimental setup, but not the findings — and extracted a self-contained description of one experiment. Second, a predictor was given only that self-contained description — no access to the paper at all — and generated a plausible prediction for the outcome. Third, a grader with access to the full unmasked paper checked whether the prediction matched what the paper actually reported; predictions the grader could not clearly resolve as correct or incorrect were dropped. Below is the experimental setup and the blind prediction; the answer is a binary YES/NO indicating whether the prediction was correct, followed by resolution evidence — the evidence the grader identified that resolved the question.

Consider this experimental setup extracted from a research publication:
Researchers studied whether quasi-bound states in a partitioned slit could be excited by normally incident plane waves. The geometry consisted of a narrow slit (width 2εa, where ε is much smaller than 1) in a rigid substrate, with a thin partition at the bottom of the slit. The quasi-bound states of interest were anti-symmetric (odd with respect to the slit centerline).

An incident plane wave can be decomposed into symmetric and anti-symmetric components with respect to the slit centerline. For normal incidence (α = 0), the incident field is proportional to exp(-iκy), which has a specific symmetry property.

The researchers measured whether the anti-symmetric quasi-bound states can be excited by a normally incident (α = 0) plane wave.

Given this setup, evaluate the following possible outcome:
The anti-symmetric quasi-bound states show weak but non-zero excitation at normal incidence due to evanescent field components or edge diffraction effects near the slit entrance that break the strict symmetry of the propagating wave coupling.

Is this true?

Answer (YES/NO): NO